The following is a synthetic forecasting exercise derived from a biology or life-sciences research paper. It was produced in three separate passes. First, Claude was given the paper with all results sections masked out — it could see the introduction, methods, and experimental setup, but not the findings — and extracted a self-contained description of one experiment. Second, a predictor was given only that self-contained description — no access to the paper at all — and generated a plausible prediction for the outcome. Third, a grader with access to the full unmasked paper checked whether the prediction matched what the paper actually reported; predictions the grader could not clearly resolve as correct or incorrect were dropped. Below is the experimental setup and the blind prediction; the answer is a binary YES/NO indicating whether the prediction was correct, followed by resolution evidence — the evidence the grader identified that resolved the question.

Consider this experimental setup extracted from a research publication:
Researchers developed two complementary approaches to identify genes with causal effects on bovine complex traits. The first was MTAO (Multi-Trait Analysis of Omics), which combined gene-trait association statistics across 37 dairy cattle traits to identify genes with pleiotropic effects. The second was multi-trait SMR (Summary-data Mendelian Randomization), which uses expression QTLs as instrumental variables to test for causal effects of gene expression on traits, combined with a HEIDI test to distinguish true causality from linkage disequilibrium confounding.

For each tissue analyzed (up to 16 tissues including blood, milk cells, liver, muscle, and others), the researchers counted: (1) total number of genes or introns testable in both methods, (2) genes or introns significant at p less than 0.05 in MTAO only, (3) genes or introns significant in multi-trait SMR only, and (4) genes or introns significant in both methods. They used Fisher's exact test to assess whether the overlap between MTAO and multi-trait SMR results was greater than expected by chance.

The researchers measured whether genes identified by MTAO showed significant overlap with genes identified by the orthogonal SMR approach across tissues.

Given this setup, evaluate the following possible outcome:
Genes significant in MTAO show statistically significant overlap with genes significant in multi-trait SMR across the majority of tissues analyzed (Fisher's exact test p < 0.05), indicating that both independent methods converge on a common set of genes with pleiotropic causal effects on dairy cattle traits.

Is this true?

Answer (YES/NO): YES